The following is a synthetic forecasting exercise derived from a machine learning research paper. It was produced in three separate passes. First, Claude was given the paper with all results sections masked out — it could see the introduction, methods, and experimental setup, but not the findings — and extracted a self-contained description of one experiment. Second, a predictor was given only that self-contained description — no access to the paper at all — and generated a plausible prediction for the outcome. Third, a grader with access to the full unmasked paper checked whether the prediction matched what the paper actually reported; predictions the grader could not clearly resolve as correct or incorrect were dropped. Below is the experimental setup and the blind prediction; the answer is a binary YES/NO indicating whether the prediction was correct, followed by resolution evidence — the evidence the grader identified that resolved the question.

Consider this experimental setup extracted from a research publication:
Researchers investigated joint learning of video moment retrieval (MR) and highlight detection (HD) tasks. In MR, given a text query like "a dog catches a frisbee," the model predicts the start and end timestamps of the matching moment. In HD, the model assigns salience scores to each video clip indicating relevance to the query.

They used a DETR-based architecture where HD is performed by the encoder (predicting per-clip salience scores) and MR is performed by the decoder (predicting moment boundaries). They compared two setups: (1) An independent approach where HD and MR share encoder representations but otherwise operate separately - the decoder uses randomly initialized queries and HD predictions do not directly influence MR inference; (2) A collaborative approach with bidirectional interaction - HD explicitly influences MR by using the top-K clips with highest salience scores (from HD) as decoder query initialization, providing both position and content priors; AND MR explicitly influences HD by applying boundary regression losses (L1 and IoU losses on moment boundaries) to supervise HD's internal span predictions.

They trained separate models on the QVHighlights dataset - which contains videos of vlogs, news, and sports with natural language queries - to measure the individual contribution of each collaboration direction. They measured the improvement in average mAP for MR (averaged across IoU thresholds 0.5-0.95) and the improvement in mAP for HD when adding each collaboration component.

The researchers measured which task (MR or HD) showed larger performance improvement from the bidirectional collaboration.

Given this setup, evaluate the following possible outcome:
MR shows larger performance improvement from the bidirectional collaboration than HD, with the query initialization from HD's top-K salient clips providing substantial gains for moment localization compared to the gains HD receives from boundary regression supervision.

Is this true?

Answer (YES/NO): YES